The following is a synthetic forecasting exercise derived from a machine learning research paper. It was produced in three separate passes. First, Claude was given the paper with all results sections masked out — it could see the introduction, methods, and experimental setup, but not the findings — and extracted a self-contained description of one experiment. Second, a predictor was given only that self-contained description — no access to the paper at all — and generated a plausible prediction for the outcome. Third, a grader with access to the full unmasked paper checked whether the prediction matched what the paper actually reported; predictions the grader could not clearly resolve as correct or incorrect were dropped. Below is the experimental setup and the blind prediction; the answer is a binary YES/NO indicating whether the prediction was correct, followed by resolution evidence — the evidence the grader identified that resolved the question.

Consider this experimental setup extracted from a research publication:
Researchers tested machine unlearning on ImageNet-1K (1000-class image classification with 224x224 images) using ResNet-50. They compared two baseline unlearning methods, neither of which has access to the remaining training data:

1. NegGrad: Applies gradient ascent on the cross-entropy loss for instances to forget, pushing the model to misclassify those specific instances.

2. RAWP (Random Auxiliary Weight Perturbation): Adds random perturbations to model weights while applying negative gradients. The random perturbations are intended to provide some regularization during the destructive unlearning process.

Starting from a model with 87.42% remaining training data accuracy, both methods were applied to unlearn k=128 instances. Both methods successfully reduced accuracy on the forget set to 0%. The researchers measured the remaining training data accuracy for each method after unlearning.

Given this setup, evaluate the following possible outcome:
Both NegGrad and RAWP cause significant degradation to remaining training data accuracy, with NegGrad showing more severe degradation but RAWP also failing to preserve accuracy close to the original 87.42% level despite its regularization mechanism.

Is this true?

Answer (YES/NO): NO